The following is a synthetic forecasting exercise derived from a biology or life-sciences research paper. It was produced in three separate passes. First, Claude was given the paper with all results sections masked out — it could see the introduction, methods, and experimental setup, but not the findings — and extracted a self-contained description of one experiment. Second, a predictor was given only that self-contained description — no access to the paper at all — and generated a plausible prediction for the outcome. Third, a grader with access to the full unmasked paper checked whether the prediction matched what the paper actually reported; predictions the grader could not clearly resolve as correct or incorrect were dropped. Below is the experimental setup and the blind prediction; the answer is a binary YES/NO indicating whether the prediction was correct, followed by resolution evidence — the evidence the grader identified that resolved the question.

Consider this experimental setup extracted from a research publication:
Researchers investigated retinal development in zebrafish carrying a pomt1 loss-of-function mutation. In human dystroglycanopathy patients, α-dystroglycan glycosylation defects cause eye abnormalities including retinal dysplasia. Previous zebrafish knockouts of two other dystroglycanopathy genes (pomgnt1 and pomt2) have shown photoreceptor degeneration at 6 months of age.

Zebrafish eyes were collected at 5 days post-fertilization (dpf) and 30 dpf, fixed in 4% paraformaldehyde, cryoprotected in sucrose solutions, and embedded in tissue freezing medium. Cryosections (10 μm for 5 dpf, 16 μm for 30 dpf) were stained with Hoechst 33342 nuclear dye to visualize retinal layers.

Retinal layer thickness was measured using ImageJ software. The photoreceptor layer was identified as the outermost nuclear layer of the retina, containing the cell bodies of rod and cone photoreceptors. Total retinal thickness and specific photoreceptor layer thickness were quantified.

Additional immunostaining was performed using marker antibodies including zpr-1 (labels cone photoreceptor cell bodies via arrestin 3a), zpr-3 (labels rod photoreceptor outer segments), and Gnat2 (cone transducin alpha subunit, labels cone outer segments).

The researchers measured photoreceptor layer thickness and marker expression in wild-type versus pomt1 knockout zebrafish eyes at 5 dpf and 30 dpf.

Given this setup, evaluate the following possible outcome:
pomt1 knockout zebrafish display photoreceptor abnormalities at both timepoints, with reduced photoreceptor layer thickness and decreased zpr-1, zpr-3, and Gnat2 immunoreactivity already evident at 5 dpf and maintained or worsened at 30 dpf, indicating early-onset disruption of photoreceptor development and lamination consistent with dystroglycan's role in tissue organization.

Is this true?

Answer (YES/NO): NO